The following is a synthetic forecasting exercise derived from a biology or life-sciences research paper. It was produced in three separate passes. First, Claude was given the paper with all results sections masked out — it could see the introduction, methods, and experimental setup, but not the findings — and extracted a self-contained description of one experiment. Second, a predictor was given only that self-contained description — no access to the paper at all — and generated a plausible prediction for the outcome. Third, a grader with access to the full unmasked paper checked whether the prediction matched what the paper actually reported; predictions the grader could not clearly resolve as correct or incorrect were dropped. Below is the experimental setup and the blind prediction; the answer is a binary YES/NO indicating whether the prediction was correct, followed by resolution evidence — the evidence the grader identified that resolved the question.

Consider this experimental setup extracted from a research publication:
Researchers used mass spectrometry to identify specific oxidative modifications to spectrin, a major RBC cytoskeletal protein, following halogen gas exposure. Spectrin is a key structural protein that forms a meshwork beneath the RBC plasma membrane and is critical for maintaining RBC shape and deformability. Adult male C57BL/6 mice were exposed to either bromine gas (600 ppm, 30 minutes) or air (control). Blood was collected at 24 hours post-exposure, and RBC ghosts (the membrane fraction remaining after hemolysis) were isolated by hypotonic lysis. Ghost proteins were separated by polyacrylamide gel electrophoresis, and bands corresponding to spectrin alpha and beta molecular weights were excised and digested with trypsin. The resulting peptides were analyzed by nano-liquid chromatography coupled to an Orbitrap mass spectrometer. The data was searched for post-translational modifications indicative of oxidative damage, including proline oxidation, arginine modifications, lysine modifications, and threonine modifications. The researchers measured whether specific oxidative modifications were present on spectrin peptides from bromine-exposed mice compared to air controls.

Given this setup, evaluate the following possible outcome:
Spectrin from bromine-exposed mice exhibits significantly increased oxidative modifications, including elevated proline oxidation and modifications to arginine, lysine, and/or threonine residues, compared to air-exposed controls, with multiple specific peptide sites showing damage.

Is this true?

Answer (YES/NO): YES